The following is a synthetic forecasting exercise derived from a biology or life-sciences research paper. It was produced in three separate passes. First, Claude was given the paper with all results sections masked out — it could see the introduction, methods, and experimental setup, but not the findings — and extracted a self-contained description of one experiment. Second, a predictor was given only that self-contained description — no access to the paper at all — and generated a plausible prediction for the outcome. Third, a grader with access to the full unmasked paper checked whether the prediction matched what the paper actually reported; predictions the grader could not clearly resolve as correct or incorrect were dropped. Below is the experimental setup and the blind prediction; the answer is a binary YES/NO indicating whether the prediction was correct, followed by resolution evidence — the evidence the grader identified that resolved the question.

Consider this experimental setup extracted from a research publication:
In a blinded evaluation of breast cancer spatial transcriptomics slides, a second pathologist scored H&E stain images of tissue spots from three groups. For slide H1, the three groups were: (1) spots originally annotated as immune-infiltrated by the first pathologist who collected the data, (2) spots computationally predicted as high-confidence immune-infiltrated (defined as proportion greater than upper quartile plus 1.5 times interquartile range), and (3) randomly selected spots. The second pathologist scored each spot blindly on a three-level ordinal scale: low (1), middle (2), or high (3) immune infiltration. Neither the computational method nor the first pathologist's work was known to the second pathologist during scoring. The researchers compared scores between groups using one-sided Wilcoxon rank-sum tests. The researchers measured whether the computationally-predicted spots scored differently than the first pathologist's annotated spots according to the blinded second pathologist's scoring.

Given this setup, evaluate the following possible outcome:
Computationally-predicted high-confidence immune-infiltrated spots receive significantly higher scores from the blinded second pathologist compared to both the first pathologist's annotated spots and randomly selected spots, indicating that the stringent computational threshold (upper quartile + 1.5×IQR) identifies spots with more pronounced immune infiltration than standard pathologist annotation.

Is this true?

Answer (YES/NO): NO